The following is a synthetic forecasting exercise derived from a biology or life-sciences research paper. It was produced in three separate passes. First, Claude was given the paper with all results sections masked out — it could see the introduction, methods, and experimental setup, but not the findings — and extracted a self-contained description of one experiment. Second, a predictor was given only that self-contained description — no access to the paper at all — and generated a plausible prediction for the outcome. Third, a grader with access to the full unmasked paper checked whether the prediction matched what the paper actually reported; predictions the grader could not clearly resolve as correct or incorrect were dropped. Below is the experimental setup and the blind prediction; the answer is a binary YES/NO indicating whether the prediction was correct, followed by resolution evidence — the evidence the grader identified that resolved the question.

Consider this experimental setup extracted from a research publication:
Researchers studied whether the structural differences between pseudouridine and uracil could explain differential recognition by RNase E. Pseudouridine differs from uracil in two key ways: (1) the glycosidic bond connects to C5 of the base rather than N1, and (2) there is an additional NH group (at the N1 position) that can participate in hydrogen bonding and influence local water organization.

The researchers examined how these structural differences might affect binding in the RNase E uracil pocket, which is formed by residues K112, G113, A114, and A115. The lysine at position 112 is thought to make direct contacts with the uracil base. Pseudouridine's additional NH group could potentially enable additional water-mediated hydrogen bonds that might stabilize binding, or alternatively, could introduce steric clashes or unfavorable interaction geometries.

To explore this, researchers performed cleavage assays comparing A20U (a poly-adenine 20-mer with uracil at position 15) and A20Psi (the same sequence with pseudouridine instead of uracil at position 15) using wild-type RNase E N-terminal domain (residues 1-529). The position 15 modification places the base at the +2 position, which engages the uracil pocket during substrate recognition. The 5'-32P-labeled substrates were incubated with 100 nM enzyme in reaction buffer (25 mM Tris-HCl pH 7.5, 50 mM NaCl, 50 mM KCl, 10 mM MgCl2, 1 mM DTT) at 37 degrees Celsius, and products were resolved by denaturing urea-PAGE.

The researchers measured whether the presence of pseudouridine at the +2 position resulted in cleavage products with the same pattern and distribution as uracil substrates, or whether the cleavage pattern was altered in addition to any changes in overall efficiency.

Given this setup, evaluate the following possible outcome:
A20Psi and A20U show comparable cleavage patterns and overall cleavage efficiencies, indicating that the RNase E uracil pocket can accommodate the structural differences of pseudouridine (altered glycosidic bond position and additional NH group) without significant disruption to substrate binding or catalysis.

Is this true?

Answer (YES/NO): NO